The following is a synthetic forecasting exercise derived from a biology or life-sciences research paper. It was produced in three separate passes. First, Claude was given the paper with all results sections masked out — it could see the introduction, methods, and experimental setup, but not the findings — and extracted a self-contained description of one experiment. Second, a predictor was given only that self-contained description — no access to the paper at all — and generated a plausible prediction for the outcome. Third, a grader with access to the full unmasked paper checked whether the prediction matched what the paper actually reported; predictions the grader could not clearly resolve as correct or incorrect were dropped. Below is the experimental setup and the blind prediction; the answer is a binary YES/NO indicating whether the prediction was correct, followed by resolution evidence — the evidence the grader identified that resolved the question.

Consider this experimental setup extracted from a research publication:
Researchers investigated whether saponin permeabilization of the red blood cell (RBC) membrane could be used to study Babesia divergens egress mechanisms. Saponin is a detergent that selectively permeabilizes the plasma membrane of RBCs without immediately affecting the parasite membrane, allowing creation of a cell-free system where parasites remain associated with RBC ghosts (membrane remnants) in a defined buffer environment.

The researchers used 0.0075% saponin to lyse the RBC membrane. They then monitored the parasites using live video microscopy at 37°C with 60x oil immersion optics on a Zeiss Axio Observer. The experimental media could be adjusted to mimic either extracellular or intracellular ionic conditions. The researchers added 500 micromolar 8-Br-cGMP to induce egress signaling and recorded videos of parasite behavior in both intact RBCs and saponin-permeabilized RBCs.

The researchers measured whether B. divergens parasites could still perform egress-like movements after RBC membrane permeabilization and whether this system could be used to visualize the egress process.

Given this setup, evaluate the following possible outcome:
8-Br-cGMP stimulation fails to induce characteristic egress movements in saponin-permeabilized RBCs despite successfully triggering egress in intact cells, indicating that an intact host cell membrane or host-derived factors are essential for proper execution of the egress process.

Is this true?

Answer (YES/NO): NO